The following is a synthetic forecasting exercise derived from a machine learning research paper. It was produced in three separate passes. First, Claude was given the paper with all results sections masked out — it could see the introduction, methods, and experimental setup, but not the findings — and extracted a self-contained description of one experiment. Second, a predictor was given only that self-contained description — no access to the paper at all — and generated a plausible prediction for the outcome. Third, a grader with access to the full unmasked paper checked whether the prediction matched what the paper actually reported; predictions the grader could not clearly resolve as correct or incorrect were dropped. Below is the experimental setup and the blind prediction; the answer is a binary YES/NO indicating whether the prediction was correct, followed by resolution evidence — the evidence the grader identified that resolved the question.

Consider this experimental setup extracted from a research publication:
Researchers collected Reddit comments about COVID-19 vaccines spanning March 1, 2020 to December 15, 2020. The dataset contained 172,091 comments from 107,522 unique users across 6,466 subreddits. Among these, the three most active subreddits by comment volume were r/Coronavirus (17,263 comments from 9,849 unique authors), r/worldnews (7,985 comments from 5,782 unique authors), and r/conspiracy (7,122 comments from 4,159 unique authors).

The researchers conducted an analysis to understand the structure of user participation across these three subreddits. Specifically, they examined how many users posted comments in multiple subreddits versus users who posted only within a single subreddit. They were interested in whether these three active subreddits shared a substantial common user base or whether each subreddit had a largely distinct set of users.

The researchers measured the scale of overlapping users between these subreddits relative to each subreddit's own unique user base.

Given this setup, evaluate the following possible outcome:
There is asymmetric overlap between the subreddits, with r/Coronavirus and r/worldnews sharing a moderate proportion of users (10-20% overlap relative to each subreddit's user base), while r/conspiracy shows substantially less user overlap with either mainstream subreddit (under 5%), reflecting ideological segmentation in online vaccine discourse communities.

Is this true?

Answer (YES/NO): NO